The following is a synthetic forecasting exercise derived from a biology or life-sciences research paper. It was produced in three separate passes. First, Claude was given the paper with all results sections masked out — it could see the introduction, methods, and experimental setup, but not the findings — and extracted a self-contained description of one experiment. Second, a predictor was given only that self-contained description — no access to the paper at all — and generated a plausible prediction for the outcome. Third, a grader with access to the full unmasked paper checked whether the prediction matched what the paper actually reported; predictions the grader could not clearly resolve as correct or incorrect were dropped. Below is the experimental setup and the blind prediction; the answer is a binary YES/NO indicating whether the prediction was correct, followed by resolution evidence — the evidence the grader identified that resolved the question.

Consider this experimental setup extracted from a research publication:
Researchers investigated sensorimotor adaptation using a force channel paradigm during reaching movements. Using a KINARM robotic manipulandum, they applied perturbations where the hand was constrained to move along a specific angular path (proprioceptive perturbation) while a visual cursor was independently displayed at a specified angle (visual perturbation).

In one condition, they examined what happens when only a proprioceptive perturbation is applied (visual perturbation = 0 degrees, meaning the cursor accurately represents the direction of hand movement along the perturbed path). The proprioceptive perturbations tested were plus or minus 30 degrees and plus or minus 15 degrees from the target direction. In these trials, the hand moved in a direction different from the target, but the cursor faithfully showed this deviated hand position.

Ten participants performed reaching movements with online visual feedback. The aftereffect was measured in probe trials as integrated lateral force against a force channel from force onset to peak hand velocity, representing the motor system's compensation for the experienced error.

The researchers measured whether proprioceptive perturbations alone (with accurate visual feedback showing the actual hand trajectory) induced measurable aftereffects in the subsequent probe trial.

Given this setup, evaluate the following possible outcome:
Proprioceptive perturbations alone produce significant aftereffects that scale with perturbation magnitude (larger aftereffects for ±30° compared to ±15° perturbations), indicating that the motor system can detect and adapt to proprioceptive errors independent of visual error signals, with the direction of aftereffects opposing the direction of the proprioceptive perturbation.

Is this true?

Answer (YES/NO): NO